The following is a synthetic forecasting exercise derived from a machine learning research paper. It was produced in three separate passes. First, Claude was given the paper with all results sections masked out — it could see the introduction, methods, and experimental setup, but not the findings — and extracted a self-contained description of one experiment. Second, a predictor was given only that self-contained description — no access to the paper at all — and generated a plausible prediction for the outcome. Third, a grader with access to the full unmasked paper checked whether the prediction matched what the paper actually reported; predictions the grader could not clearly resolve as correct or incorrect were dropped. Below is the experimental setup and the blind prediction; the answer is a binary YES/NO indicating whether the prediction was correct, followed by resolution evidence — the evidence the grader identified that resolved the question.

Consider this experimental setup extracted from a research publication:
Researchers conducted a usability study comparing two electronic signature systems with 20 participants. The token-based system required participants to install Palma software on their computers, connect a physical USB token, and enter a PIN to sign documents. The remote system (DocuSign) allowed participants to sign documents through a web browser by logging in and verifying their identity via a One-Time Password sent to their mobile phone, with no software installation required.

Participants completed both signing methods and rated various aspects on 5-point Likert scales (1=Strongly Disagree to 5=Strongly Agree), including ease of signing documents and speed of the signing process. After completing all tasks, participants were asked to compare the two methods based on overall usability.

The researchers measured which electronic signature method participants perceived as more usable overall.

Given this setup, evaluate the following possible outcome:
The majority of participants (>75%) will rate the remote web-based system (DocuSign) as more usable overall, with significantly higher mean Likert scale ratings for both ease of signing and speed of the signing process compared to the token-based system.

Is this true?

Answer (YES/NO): YES